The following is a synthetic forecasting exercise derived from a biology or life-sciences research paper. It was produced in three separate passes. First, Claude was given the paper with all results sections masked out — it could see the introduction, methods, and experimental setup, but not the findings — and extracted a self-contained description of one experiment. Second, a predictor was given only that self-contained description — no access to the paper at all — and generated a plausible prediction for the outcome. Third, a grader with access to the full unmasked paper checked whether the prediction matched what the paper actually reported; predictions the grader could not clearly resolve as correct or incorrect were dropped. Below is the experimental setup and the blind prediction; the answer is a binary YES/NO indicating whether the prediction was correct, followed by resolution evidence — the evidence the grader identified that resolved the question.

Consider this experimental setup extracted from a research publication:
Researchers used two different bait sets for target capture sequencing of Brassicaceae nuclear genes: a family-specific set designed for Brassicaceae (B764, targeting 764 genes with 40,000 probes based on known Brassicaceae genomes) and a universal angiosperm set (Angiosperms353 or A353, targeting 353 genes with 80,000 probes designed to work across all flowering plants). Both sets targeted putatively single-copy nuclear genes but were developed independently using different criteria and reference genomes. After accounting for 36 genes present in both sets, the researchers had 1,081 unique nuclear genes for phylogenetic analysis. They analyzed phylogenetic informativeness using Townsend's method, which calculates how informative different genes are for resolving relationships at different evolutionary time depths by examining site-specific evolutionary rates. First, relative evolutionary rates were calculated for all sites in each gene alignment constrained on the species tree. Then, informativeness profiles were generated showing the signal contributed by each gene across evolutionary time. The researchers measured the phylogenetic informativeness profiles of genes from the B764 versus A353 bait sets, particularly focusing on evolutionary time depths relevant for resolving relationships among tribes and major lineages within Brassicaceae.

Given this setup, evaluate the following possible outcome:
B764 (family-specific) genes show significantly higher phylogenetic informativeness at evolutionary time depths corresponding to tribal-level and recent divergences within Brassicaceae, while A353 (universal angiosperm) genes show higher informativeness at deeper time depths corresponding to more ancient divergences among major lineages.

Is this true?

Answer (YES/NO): NO